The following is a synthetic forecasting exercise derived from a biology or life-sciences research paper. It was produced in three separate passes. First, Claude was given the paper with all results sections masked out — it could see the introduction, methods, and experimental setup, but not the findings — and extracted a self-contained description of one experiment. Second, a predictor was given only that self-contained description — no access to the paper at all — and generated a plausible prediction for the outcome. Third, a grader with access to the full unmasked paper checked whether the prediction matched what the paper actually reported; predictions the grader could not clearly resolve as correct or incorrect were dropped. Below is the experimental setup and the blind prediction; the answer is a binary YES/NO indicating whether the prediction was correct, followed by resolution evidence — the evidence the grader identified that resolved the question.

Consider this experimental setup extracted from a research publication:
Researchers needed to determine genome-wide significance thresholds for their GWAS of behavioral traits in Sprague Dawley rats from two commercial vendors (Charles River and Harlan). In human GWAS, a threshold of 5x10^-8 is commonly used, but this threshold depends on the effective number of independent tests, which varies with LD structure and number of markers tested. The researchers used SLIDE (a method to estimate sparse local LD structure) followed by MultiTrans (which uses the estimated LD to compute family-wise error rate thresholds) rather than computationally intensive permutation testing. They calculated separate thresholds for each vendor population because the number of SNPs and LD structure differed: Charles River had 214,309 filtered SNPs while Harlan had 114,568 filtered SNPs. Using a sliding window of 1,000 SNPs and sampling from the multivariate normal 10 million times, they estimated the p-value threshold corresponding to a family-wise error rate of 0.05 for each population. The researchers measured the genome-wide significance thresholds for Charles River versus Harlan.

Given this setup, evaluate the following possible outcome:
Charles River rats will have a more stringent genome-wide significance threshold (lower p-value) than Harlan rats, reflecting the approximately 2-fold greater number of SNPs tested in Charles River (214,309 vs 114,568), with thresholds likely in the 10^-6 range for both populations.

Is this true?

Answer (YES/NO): YES